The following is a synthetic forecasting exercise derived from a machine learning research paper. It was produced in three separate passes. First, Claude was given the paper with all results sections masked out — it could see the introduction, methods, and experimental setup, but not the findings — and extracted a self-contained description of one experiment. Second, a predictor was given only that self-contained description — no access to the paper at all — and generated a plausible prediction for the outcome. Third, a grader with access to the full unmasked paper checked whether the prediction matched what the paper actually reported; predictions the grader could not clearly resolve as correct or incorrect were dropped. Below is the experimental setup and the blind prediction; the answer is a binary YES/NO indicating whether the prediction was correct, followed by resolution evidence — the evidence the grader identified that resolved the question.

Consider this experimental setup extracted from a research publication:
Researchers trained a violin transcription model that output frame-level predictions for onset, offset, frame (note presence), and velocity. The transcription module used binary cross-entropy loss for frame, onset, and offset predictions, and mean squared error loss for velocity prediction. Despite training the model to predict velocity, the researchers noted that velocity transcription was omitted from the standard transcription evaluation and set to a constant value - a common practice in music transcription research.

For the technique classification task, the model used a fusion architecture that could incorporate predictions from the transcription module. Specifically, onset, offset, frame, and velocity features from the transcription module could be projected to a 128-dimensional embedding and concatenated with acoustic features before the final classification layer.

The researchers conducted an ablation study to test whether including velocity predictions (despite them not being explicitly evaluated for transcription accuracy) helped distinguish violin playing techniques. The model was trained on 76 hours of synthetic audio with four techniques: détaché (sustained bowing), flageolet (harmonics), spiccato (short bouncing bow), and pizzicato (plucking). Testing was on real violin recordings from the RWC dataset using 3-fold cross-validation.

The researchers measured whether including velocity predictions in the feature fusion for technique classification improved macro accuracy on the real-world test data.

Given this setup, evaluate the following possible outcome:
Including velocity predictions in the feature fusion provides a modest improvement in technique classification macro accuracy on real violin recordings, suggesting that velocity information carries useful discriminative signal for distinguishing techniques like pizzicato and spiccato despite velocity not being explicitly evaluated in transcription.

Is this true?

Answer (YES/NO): NO